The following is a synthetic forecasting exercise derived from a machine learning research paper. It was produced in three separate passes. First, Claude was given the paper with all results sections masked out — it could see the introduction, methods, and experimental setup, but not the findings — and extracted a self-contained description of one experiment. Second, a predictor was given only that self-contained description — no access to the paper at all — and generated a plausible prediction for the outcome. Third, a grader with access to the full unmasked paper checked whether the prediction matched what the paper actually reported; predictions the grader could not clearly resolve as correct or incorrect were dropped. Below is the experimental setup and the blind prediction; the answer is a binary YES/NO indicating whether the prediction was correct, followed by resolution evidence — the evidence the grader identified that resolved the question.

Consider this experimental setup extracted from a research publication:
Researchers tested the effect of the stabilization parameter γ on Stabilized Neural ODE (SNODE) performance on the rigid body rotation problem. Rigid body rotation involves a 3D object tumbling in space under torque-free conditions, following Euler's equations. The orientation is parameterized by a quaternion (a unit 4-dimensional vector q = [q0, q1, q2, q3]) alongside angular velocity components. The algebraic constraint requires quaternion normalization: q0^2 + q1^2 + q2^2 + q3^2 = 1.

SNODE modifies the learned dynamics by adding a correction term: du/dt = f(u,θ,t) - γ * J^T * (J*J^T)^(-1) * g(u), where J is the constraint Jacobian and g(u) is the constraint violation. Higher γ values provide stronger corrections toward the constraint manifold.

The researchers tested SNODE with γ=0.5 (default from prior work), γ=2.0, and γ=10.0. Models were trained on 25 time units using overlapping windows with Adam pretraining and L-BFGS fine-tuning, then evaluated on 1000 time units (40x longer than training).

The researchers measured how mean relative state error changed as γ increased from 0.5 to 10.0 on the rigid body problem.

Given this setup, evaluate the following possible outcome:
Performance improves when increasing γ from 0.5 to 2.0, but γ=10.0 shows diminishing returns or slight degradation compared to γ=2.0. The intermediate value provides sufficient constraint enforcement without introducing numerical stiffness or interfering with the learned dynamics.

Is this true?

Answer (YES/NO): NO